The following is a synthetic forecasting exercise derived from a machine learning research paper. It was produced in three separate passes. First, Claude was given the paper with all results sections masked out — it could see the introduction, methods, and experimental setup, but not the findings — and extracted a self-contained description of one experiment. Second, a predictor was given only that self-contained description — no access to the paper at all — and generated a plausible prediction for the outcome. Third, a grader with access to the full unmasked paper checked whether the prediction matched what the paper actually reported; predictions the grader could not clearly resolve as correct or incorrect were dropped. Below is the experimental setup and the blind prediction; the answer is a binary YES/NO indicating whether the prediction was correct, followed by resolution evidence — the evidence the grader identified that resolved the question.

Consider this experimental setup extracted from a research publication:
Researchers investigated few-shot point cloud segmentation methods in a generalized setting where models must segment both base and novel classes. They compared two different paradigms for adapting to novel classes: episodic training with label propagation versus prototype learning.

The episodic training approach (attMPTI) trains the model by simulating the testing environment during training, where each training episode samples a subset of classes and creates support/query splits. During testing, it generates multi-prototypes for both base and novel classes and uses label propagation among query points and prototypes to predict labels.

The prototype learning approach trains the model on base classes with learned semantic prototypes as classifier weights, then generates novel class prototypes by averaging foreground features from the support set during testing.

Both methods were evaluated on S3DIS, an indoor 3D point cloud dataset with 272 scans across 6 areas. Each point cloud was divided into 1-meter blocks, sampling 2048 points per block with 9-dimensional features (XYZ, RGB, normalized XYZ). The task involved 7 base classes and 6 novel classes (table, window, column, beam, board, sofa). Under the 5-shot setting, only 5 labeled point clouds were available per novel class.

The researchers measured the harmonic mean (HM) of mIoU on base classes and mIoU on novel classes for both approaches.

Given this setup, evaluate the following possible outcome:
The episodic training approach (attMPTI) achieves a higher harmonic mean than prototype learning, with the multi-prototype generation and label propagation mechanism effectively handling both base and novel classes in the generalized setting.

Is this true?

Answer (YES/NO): NO